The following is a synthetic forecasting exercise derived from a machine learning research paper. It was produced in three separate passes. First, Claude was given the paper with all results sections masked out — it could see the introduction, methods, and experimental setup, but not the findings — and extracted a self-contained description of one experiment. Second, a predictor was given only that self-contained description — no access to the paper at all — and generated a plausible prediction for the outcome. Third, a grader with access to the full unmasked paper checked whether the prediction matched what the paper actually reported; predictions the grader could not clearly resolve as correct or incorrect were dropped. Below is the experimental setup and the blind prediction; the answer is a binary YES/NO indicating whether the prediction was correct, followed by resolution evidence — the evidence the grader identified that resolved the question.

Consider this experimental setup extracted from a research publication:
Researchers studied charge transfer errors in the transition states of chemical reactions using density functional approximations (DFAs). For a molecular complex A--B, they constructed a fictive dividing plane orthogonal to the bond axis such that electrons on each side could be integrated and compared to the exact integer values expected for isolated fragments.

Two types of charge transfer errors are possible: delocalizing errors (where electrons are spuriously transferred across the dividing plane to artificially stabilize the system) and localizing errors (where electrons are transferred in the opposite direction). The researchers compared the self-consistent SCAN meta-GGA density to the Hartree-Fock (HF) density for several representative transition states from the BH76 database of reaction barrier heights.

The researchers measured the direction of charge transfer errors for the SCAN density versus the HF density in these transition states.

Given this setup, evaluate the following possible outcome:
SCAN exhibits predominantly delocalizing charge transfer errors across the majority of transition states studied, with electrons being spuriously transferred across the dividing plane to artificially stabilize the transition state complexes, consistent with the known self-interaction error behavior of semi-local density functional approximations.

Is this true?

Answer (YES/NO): YES